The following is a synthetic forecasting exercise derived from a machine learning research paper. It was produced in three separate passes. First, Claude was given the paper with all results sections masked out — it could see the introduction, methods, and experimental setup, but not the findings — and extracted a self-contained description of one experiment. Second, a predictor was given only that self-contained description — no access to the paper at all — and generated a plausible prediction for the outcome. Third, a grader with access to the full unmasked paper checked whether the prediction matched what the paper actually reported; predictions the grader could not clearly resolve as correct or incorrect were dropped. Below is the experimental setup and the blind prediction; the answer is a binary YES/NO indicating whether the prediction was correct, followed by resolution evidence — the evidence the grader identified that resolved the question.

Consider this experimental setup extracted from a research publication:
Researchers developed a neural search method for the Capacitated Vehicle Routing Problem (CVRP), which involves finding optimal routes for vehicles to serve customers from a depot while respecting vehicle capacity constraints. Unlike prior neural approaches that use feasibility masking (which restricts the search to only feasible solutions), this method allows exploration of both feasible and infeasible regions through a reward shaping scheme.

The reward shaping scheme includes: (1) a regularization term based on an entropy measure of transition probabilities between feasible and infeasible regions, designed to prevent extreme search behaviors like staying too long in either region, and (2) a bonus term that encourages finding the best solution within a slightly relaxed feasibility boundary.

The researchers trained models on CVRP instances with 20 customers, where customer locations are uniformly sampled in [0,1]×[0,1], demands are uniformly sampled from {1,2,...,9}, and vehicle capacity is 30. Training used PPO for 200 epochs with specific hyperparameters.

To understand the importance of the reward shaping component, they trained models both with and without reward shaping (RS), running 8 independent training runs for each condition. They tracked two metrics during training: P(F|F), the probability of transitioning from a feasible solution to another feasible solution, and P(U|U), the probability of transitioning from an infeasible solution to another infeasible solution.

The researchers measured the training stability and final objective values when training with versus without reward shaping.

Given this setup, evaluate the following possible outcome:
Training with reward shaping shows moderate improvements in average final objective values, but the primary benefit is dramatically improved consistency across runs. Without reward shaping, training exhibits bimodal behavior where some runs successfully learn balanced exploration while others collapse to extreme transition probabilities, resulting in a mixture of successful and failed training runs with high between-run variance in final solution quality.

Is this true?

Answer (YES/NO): NO